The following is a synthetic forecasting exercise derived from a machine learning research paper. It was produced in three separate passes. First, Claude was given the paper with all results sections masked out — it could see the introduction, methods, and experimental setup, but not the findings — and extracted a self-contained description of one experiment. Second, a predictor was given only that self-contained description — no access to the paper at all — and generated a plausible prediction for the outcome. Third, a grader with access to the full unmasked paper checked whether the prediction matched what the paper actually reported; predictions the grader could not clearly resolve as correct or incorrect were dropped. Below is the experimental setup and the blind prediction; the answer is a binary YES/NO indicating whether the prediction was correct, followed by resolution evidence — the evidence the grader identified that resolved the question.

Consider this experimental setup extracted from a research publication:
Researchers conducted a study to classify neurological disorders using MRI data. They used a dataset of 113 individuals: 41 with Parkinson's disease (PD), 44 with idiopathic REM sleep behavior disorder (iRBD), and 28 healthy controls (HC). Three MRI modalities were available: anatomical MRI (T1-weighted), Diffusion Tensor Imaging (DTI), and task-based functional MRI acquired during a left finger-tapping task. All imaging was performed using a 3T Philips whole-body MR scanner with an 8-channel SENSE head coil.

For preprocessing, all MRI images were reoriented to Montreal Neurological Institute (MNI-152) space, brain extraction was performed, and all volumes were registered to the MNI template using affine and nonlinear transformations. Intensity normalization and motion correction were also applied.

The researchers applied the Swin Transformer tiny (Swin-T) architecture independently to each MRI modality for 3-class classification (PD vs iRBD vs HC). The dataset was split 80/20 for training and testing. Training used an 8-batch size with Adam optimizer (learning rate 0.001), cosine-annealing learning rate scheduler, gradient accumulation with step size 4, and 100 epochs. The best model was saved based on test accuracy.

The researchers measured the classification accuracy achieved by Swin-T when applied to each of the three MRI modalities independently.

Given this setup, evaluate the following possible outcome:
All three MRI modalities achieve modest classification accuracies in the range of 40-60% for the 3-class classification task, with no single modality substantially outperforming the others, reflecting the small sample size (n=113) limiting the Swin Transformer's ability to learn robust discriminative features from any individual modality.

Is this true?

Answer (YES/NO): YES